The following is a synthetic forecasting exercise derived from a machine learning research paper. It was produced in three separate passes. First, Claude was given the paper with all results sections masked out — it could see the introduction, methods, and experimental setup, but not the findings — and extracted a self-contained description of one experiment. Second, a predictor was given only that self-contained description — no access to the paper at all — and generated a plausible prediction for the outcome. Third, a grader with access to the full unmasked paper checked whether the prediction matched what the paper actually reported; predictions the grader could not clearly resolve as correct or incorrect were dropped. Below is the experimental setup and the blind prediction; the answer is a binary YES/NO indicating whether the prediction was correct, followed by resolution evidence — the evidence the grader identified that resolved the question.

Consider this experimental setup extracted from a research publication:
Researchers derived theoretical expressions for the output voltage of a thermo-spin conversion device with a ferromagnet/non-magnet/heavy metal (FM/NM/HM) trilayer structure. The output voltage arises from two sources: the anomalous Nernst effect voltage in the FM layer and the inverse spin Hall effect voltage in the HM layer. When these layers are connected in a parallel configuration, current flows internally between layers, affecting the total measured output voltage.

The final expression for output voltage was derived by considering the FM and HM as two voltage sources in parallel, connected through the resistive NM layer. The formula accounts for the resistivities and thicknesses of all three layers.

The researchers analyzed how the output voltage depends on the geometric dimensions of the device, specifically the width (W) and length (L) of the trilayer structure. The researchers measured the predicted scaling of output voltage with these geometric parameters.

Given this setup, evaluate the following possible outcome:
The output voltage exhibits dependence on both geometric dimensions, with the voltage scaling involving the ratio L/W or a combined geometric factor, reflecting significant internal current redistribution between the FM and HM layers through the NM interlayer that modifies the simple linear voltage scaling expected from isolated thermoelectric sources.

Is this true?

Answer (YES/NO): NO